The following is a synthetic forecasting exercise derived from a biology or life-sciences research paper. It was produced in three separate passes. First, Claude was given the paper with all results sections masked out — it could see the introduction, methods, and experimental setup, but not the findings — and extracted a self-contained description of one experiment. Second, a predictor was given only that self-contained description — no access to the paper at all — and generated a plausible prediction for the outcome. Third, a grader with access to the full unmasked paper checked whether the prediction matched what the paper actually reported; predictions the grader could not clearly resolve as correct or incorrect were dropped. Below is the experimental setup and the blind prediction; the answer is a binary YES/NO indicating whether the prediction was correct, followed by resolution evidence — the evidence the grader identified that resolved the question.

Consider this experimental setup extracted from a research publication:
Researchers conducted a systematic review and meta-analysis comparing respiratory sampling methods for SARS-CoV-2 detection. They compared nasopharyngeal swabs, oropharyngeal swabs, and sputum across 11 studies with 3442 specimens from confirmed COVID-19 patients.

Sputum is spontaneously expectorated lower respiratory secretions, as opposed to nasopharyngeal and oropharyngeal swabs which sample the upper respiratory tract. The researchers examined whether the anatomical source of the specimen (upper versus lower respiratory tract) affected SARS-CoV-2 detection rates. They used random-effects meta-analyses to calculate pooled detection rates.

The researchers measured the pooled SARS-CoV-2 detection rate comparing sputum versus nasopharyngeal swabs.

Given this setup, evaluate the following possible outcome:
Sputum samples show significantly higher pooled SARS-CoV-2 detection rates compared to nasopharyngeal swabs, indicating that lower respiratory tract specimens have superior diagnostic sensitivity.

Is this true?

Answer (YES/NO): YES